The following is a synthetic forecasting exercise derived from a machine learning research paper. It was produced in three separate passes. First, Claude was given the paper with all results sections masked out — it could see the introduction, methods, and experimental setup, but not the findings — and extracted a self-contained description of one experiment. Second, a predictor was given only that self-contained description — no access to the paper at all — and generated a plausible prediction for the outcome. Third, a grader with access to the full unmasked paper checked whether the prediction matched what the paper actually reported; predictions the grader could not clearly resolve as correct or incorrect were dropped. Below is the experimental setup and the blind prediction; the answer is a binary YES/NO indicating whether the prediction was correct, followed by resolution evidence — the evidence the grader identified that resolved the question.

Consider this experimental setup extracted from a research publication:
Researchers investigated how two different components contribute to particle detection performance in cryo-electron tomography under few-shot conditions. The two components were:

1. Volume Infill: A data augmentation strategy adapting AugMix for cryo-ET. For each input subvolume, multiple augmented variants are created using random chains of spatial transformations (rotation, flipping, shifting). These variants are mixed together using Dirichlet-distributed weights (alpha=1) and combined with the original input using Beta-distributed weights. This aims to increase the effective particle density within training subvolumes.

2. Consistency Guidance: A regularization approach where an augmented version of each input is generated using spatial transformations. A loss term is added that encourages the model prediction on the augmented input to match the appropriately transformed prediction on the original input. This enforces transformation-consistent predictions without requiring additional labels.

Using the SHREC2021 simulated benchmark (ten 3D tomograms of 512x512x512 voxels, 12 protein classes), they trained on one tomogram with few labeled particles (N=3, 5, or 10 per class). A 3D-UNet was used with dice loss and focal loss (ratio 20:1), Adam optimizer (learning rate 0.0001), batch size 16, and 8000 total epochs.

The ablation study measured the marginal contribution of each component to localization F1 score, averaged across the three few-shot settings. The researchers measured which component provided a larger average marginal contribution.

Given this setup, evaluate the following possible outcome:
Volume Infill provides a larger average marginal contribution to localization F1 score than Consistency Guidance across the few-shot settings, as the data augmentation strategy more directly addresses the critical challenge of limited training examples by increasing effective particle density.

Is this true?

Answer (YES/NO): YES